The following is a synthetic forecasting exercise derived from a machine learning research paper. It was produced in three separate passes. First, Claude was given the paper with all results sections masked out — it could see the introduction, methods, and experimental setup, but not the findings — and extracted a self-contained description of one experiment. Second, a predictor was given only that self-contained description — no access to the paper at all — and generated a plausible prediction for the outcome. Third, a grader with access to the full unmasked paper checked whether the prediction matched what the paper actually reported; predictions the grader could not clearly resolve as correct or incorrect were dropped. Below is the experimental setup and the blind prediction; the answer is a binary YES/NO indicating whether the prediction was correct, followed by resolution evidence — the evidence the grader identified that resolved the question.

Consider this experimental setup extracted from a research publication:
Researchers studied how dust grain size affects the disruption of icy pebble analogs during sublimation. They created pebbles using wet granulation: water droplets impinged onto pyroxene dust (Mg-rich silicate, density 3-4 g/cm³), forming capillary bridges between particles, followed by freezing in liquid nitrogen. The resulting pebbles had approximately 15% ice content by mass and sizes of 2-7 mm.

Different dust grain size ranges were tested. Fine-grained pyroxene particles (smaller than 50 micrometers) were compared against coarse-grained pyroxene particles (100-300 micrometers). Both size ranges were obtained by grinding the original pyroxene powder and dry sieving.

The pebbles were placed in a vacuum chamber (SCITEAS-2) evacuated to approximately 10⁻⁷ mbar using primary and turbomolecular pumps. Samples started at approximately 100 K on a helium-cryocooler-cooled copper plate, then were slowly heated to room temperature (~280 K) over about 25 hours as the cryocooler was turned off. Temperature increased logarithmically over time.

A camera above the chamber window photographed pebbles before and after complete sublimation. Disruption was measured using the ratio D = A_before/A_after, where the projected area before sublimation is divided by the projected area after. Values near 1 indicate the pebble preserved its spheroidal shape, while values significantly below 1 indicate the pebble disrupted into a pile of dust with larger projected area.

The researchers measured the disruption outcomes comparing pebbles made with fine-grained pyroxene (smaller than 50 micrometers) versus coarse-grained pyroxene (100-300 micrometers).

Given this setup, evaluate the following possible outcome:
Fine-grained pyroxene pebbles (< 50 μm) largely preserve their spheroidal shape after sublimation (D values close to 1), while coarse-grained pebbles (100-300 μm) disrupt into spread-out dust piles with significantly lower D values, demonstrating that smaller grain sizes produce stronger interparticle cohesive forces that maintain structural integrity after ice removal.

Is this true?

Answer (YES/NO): YES